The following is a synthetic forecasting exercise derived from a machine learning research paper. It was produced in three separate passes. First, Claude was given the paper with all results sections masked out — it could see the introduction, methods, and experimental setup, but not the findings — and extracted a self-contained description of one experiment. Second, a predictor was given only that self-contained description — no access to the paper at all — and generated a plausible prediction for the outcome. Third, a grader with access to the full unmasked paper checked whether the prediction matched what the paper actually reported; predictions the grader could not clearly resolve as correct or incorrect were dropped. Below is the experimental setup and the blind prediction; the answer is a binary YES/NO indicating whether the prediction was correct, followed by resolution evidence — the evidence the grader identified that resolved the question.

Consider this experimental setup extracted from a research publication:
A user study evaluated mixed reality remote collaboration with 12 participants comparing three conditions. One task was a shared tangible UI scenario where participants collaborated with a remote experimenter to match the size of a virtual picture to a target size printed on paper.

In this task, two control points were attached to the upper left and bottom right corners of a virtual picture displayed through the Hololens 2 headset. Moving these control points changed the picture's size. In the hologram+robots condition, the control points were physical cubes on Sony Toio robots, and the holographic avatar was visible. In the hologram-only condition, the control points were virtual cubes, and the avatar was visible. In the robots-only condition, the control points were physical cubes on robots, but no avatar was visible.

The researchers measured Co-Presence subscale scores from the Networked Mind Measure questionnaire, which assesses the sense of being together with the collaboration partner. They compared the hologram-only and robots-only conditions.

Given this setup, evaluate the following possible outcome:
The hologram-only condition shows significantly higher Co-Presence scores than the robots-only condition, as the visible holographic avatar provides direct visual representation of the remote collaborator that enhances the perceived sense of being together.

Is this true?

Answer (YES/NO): NO